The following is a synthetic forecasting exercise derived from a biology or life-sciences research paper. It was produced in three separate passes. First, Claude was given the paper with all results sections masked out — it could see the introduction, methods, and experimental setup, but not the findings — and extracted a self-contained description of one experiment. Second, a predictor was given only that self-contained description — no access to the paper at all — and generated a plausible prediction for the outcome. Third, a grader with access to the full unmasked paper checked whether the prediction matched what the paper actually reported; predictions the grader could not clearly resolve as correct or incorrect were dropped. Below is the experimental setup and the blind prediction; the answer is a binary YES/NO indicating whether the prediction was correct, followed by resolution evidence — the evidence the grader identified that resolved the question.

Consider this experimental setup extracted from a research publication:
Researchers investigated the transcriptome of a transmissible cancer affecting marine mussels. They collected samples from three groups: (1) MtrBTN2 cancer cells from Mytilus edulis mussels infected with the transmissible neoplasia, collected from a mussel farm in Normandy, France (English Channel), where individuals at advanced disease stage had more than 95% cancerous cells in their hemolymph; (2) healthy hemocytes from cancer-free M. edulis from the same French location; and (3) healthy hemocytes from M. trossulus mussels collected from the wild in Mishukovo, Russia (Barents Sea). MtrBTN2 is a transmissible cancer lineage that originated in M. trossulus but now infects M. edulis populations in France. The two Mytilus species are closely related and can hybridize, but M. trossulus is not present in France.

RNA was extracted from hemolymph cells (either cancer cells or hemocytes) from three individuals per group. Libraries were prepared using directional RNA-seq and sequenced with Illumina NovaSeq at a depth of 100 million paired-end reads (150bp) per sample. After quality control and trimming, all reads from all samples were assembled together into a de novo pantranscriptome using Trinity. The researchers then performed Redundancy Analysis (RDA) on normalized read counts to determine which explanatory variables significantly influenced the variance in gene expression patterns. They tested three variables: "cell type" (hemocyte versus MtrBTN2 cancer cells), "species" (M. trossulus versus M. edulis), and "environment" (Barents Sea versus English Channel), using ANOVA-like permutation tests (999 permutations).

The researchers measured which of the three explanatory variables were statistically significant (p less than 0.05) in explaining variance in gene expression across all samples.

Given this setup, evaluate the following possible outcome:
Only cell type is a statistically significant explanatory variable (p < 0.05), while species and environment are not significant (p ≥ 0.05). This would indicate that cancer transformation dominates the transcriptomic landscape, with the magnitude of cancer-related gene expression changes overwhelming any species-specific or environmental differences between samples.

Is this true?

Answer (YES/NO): NO